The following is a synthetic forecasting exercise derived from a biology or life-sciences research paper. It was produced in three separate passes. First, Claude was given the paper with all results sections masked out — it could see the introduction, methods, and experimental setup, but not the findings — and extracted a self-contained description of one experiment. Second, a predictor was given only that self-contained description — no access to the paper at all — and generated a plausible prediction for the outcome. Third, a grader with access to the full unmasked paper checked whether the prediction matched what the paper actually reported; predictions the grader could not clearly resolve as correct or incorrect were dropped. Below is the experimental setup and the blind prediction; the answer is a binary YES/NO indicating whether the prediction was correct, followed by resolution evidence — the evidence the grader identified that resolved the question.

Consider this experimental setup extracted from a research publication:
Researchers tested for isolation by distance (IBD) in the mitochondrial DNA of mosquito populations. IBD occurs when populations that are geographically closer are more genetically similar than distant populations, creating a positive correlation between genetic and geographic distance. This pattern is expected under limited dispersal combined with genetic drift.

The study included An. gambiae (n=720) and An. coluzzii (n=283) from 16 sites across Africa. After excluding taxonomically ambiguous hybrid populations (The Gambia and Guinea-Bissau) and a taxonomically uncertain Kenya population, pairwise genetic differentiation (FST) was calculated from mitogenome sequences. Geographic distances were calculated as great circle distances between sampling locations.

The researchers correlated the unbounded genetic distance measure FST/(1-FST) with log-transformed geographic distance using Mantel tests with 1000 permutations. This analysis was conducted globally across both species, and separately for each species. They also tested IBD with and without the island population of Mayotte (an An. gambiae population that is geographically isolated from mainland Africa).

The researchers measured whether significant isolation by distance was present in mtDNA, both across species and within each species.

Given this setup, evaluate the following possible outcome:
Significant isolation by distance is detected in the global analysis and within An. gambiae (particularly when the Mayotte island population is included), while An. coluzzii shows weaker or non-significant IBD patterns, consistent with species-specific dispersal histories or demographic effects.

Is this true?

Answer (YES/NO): NO